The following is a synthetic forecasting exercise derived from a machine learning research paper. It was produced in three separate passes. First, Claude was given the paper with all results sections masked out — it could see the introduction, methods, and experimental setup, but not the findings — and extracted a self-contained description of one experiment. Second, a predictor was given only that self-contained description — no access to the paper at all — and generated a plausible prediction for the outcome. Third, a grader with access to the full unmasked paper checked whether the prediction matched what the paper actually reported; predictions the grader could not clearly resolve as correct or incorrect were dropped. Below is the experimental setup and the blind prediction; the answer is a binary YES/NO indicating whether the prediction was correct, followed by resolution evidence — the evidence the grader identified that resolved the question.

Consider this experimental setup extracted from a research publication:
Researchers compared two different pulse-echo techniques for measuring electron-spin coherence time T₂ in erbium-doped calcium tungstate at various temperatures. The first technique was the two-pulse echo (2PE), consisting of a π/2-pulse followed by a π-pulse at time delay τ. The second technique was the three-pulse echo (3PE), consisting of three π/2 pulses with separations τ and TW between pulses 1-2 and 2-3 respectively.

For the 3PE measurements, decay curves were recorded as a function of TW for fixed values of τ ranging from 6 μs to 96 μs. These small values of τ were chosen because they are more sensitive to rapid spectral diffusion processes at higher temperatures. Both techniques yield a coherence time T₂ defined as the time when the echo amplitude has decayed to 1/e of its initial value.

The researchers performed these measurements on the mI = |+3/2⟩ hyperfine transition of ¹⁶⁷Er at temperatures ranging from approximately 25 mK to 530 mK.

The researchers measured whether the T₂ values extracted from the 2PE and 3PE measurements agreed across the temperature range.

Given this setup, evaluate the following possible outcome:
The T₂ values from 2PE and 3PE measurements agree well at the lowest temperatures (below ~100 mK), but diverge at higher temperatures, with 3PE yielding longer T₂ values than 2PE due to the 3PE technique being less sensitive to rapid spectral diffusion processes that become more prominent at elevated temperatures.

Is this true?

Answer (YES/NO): NO